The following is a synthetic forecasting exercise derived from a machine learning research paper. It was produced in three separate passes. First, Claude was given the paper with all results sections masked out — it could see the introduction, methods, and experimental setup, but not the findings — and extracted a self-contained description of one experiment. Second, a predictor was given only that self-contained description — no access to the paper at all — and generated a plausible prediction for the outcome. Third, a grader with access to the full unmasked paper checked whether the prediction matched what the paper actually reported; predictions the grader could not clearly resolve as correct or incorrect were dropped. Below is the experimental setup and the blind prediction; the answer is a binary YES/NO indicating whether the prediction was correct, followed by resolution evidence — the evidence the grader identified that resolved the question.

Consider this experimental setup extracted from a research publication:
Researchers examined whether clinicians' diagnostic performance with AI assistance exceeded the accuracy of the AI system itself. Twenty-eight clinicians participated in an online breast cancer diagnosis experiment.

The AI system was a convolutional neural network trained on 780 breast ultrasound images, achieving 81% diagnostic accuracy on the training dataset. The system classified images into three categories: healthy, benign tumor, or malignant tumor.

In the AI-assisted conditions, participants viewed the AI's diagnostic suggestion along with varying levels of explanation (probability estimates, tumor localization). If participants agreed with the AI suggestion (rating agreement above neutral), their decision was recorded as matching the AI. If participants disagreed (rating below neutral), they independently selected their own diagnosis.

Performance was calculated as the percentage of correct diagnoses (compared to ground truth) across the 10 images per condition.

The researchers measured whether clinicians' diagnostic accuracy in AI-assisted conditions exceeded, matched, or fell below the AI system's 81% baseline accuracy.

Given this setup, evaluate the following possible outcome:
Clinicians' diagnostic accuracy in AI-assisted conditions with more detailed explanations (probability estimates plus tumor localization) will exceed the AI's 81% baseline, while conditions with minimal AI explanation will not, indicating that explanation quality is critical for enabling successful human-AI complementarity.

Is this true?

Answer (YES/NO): NO